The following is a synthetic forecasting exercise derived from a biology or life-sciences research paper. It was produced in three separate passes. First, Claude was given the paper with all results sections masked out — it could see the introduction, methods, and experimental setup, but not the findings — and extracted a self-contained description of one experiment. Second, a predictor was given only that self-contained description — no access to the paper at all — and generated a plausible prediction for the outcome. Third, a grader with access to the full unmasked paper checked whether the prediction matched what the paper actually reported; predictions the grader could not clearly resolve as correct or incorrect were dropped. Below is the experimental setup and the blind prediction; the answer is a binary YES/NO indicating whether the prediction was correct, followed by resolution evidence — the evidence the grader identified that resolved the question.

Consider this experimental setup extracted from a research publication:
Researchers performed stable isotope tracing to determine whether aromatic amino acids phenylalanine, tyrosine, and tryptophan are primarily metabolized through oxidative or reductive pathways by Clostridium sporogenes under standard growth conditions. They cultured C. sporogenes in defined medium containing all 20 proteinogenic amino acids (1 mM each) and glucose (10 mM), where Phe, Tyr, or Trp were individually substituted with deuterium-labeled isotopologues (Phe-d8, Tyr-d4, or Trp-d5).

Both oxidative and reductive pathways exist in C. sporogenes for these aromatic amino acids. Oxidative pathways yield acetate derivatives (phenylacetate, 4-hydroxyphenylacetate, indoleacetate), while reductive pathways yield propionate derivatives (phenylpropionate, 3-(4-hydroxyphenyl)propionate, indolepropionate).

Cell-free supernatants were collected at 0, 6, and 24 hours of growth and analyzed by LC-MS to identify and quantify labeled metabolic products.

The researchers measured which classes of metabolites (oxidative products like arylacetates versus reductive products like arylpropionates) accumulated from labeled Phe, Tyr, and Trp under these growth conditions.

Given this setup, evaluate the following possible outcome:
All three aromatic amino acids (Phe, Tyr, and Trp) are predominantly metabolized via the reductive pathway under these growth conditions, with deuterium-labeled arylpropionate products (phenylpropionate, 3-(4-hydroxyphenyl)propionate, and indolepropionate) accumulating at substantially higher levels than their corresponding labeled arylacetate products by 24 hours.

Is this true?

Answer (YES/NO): YES